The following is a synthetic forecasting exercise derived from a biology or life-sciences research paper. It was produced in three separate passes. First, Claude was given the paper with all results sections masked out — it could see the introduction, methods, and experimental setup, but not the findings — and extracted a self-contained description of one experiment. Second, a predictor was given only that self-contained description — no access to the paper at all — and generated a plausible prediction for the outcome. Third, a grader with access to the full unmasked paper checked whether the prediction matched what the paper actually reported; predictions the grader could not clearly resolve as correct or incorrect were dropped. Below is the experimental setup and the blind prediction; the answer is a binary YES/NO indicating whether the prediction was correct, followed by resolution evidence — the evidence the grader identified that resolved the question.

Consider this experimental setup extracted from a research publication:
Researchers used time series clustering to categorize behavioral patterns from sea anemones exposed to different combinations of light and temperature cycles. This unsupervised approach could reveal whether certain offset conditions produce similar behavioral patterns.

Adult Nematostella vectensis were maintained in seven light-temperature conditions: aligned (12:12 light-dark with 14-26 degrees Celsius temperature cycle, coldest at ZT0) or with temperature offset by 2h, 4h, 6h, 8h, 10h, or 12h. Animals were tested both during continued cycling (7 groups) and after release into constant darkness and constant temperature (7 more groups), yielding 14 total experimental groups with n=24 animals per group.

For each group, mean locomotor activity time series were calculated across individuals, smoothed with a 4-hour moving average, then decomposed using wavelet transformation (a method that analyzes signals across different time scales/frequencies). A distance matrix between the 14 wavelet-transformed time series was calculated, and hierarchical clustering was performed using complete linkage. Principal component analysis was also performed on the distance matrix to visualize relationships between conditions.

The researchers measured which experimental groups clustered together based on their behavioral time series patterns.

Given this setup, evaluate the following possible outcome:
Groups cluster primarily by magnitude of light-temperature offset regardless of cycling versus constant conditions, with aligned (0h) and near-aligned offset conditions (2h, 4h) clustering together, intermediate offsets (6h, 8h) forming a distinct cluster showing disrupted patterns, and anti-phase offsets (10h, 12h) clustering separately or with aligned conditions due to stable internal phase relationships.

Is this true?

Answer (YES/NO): NO